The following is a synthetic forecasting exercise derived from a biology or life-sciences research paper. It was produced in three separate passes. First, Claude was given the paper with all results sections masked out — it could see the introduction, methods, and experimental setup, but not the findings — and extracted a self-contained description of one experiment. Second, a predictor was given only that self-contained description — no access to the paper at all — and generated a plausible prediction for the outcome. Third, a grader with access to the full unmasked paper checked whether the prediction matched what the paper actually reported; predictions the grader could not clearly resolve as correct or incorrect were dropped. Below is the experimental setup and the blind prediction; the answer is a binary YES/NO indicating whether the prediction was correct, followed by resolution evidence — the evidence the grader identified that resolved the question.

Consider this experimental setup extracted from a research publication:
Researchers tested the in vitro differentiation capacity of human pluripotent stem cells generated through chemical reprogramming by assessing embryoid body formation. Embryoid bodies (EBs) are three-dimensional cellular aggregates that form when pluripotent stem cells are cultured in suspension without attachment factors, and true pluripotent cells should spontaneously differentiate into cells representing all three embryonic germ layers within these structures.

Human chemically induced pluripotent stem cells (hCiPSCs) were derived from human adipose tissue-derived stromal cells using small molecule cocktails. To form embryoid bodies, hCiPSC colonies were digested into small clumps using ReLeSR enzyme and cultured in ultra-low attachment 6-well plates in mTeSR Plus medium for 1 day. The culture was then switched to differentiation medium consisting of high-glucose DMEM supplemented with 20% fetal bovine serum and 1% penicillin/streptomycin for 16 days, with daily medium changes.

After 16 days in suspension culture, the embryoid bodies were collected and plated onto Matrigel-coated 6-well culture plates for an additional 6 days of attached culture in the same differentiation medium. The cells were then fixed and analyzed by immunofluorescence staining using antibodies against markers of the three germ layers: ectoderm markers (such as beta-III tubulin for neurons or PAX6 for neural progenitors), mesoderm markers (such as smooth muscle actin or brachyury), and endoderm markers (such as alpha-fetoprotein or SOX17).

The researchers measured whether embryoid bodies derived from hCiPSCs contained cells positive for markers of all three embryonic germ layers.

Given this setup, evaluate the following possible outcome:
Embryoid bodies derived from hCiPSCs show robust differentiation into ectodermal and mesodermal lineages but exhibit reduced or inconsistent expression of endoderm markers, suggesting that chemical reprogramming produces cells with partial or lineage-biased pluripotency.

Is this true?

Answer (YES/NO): NO